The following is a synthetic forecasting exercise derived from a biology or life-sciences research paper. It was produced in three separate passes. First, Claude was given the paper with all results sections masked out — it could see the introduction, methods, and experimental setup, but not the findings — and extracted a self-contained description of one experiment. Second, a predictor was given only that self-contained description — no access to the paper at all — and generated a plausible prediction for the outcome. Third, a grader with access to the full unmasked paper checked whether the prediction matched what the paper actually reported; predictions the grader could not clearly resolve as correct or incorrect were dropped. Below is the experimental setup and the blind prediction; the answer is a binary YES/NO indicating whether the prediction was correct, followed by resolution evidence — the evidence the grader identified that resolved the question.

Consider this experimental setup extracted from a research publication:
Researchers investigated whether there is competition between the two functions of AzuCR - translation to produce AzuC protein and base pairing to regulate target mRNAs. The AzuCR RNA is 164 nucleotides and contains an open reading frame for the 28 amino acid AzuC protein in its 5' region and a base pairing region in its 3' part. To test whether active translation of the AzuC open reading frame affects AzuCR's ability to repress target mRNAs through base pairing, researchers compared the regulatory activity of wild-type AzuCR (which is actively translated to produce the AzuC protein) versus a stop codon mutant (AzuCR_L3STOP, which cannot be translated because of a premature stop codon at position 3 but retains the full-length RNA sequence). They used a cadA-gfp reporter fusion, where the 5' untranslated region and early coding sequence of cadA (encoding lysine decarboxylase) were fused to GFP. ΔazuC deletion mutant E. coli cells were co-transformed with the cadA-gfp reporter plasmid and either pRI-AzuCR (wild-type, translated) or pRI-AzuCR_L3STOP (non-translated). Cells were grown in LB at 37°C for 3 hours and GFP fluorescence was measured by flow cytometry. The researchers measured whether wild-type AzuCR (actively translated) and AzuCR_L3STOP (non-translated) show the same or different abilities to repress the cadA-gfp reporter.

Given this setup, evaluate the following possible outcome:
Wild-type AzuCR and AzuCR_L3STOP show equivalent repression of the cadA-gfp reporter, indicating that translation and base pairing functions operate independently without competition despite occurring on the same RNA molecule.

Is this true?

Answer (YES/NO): NO